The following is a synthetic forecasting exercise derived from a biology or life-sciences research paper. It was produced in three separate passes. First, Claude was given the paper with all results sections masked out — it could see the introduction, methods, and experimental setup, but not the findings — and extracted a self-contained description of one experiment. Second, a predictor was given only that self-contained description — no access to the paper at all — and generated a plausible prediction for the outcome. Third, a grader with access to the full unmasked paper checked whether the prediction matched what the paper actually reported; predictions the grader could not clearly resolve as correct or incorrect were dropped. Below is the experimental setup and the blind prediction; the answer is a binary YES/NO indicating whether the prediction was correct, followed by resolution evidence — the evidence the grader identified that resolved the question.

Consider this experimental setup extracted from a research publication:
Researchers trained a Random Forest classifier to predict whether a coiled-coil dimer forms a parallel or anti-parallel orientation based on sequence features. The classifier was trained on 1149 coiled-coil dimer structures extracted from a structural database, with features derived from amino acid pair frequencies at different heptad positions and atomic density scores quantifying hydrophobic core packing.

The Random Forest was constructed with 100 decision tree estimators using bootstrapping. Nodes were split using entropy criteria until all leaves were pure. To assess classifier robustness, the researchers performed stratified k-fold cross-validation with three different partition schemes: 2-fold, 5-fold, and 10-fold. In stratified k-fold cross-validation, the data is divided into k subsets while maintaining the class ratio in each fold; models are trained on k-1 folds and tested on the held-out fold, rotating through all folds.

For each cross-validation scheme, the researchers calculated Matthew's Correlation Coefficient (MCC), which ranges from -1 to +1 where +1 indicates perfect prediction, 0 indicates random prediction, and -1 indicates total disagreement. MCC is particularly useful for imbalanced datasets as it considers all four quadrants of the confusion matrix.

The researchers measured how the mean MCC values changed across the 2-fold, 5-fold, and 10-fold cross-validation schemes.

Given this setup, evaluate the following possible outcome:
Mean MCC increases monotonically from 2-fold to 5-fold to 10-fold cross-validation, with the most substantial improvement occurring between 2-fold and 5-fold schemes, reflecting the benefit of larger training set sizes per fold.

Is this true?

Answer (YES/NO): NO